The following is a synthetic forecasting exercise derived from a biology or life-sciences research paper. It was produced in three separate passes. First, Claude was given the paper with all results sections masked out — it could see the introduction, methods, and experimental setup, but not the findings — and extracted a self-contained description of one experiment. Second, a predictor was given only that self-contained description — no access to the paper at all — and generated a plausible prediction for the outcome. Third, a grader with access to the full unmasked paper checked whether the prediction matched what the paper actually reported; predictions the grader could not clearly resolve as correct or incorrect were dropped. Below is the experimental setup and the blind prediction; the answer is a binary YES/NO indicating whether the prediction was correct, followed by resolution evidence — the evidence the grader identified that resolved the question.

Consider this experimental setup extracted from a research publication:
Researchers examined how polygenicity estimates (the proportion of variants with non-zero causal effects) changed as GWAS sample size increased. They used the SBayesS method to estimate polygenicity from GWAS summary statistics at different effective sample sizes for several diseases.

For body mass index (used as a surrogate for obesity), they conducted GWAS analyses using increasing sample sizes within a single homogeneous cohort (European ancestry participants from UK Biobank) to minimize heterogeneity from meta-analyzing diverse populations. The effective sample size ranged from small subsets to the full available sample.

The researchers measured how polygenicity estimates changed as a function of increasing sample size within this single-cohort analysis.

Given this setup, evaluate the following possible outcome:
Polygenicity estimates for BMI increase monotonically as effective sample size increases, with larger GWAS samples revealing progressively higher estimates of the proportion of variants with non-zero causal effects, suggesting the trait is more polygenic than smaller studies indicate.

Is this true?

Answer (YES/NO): NO